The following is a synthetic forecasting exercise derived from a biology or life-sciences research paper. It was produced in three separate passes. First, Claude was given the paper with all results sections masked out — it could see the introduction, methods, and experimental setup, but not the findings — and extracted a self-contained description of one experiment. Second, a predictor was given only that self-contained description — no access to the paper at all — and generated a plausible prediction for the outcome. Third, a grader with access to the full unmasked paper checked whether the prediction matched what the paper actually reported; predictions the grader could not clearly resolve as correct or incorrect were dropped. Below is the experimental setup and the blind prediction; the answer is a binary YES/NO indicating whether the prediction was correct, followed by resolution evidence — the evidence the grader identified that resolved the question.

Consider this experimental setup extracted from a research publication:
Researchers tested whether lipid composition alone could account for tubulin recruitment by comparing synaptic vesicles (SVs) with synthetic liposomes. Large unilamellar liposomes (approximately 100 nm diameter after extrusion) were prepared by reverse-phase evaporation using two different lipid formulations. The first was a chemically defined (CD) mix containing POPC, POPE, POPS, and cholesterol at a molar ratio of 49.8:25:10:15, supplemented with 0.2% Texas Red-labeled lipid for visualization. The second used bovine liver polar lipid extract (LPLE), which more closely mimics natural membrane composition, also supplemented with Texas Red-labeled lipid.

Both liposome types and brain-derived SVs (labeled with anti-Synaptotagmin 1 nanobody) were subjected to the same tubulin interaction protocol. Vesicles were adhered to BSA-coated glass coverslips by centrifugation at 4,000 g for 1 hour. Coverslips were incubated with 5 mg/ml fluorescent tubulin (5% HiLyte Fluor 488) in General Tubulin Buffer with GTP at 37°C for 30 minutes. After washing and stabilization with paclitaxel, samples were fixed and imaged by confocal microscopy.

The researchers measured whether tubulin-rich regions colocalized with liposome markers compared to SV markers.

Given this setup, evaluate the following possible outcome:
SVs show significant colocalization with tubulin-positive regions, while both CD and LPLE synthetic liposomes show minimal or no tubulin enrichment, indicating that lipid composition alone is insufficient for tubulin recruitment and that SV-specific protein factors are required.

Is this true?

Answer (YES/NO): YES